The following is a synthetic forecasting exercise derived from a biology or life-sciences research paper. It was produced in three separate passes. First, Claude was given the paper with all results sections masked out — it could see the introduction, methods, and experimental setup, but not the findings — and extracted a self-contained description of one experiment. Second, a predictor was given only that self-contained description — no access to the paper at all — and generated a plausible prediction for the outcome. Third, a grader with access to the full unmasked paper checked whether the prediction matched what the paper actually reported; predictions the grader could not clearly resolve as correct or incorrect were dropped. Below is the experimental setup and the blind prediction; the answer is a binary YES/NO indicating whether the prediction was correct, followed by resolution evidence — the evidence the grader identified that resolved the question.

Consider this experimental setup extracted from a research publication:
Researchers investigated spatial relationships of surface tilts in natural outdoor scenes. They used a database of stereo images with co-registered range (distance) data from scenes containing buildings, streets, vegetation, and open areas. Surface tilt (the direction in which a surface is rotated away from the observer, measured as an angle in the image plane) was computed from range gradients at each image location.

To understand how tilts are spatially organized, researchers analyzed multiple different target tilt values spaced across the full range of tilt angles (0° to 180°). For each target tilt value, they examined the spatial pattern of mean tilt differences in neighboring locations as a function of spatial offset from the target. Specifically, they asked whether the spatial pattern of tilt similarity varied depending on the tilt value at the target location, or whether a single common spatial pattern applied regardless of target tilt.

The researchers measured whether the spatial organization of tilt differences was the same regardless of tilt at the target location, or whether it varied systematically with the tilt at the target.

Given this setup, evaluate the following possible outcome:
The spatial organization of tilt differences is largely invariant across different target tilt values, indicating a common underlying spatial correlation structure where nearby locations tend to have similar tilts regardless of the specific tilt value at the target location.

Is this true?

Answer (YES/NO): NO